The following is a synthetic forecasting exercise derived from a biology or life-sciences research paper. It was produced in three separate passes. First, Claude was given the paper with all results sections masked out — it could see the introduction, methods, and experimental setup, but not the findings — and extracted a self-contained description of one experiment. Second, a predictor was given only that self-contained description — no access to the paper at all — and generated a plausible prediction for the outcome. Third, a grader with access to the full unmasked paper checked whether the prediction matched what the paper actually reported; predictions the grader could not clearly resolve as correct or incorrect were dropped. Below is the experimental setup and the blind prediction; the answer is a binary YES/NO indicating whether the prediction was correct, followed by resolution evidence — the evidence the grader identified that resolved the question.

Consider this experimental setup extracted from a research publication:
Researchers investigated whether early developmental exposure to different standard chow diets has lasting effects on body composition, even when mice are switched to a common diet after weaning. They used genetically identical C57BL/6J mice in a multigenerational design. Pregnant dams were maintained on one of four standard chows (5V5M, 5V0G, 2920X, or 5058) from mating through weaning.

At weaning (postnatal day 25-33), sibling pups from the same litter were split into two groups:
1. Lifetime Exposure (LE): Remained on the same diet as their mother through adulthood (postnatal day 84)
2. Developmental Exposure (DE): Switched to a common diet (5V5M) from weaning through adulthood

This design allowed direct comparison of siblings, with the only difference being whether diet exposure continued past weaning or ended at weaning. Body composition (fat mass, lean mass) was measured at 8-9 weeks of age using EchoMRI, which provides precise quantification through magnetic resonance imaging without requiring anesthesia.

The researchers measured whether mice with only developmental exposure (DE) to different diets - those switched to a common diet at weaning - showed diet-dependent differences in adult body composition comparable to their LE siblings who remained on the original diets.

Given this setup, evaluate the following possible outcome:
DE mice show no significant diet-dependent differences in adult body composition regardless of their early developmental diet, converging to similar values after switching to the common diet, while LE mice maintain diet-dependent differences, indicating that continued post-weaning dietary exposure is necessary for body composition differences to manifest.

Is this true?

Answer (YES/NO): NO